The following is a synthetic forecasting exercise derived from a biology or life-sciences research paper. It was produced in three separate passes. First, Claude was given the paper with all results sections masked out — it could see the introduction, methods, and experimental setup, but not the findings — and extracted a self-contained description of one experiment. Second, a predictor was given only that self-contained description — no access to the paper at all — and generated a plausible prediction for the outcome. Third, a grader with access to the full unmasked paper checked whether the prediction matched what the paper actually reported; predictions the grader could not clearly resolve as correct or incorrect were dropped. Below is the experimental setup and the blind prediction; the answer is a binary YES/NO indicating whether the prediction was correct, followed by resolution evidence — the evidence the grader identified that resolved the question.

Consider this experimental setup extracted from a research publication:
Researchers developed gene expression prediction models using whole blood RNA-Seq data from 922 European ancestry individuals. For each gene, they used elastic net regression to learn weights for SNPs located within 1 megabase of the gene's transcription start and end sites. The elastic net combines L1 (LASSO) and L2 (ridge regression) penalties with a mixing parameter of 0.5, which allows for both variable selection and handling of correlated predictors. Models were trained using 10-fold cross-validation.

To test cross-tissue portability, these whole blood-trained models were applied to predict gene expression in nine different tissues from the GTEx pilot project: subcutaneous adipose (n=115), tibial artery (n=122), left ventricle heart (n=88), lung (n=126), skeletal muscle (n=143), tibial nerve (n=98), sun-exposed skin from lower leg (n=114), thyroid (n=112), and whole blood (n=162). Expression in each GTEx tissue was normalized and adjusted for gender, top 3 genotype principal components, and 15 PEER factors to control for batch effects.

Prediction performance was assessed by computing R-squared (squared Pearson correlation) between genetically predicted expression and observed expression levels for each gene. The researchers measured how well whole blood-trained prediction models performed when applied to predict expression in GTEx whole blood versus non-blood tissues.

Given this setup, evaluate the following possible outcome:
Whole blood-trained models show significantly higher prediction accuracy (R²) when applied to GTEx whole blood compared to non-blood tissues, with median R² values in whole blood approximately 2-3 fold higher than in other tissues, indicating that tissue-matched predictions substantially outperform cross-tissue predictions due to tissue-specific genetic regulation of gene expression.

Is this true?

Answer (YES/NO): NO